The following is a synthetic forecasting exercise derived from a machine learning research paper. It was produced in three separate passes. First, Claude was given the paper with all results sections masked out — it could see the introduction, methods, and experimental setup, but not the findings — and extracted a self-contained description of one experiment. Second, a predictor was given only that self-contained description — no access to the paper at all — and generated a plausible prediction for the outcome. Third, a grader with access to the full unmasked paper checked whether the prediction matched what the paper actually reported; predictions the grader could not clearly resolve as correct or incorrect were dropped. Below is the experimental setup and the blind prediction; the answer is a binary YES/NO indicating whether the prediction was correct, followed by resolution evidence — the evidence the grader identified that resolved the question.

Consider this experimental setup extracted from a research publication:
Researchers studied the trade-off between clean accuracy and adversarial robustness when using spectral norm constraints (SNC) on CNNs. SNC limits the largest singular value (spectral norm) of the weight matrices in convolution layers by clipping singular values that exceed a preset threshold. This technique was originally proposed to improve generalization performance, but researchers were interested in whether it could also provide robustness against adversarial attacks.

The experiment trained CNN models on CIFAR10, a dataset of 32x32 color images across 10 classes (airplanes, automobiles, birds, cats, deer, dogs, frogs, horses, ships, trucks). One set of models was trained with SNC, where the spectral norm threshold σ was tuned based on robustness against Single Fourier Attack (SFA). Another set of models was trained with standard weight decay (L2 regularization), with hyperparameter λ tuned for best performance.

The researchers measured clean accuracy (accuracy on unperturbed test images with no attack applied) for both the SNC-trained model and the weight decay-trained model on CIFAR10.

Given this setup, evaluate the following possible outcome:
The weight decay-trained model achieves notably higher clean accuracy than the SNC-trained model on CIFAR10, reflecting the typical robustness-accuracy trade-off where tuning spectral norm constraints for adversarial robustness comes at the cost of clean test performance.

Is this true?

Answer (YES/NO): YES